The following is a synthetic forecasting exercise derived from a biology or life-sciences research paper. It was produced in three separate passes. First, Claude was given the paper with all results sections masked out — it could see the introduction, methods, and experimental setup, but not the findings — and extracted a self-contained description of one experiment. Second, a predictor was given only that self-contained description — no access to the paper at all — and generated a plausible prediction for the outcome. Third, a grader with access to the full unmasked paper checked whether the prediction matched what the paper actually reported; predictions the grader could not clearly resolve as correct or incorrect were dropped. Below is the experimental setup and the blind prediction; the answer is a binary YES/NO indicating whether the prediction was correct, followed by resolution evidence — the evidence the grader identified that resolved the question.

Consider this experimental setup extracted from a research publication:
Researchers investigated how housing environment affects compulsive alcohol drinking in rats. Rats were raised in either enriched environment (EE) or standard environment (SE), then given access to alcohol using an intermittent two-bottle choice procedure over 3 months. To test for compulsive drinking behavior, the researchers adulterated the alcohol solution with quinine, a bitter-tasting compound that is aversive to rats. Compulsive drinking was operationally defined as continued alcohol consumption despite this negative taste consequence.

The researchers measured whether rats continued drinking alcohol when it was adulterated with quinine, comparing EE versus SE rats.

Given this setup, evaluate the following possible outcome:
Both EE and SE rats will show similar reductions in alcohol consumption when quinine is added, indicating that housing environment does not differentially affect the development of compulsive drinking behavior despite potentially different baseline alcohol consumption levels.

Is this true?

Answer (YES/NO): NO